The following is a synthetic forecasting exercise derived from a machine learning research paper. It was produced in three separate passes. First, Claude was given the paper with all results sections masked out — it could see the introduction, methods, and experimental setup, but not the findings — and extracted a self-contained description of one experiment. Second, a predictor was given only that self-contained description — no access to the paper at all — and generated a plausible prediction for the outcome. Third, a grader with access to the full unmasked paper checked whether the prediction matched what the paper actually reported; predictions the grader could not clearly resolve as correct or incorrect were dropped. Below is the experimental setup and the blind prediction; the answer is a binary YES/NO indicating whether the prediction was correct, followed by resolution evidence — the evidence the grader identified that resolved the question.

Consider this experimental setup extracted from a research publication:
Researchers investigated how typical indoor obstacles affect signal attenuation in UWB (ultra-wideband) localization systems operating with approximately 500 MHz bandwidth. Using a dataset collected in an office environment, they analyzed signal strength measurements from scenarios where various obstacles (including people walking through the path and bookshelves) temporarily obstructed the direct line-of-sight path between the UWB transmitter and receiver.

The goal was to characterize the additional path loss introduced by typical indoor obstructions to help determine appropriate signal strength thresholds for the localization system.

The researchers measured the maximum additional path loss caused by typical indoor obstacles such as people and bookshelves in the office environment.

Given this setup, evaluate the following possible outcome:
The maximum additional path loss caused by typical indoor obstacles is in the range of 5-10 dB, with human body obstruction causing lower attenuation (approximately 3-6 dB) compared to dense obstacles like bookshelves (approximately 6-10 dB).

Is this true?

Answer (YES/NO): NO